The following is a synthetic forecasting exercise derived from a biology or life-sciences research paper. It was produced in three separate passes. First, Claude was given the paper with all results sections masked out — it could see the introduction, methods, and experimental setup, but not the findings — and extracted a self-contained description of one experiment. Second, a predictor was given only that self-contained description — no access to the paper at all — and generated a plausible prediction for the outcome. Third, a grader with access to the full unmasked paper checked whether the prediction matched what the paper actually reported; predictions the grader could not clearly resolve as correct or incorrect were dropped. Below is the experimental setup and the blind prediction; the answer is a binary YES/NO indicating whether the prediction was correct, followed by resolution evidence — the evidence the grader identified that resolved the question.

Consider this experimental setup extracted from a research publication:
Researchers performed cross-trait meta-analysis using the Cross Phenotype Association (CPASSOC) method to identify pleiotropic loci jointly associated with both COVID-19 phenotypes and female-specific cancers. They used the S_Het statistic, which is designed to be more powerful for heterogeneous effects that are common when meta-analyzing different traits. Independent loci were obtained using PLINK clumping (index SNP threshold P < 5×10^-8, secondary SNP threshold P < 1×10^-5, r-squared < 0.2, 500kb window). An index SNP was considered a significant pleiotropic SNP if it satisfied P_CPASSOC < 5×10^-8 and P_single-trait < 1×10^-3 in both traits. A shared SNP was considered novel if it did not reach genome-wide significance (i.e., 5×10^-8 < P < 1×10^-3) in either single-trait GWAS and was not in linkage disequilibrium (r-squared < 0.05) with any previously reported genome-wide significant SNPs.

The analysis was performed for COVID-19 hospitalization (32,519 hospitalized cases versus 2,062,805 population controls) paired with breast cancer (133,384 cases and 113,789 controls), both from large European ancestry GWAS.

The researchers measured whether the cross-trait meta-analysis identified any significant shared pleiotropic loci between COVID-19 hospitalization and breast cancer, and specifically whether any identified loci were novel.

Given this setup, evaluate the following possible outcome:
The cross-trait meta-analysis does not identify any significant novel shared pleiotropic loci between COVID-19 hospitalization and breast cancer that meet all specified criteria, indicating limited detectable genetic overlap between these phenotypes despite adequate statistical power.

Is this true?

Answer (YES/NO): NO